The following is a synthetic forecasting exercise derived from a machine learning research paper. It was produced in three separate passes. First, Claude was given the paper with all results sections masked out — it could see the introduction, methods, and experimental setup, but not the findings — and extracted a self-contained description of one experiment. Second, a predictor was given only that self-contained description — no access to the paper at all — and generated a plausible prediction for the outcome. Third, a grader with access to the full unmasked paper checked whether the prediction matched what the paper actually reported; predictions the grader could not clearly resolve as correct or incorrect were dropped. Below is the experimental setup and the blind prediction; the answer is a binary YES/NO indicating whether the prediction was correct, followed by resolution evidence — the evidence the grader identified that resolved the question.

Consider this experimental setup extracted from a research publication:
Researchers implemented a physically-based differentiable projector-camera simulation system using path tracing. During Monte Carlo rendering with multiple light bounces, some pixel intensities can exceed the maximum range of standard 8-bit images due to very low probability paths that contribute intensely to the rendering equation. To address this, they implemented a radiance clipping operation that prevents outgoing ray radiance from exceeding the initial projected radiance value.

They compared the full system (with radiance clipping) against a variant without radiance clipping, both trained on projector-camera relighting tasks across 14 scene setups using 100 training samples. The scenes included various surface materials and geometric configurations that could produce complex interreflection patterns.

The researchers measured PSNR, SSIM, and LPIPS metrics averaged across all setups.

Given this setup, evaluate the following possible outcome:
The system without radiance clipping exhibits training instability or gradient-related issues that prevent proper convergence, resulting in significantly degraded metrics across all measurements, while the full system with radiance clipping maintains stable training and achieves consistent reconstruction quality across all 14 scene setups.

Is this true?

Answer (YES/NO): NO